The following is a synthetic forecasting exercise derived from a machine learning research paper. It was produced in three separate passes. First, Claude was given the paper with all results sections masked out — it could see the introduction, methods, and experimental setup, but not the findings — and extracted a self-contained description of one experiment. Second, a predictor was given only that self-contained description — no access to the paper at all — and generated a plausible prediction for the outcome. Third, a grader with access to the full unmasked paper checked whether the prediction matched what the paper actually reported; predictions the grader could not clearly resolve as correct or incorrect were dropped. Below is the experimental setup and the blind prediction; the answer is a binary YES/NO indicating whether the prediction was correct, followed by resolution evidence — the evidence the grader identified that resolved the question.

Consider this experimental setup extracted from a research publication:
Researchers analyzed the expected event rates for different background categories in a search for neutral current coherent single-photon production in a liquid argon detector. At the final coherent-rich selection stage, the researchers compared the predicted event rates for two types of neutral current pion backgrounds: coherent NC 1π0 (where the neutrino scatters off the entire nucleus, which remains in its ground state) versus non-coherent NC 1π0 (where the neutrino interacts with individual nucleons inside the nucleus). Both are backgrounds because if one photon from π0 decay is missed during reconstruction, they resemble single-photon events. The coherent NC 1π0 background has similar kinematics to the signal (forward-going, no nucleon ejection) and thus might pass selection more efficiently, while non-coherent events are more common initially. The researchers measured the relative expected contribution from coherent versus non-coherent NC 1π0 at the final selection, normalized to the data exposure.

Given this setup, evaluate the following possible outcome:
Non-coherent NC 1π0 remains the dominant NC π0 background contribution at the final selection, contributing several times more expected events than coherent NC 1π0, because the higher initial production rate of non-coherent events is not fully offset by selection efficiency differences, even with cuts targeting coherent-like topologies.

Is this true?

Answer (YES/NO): YES